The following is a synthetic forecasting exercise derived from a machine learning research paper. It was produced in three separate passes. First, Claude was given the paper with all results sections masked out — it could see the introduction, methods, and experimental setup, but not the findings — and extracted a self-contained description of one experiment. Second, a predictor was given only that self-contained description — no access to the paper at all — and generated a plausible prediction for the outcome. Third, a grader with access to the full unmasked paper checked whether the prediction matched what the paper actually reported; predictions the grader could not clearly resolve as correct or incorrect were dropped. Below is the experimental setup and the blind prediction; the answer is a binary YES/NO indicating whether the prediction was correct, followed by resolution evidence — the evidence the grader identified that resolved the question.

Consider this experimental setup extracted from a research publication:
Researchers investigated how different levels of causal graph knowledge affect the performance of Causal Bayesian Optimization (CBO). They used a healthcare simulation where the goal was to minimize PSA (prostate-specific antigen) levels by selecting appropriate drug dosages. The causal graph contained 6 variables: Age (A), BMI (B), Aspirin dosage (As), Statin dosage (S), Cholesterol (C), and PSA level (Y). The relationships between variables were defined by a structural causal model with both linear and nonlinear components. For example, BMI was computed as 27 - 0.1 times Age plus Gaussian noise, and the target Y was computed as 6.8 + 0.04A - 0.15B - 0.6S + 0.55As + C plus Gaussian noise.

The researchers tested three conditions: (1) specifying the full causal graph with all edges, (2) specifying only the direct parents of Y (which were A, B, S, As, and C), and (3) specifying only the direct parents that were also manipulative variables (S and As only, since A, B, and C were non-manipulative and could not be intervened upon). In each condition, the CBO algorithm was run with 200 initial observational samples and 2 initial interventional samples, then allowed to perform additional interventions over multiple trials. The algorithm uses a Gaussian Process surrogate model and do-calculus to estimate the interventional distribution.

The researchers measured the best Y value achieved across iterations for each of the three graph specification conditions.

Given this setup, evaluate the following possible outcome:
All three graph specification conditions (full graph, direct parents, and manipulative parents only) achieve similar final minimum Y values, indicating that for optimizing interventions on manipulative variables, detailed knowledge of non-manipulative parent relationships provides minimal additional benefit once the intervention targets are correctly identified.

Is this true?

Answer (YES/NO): NO